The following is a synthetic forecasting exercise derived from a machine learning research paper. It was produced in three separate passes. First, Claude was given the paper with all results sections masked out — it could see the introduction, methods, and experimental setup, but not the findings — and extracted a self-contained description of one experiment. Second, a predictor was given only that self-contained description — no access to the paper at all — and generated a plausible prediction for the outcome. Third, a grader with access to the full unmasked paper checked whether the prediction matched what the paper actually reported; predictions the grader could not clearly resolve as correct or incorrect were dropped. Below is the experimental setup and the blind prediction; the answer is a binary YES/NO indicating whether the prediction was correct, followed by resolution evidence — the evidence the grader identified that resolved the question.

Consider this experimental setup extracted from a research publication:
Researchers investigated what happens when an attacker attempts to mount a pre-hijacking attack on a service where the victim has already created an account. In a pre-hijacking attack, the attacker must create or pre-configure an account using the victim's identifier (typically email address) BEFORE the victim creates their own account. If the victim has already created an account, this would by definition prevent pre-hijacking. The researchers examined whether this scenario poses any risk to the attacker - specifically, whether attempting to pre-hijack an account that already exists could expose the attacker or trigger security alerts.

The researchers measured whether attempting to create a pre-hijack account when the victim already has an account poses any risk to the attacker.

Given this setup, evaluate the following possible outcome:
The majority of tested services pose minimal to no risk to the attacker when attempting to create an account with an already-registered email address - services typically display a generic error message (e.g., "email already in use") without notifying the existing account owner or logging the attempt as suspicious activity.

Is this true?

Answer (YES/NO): YES